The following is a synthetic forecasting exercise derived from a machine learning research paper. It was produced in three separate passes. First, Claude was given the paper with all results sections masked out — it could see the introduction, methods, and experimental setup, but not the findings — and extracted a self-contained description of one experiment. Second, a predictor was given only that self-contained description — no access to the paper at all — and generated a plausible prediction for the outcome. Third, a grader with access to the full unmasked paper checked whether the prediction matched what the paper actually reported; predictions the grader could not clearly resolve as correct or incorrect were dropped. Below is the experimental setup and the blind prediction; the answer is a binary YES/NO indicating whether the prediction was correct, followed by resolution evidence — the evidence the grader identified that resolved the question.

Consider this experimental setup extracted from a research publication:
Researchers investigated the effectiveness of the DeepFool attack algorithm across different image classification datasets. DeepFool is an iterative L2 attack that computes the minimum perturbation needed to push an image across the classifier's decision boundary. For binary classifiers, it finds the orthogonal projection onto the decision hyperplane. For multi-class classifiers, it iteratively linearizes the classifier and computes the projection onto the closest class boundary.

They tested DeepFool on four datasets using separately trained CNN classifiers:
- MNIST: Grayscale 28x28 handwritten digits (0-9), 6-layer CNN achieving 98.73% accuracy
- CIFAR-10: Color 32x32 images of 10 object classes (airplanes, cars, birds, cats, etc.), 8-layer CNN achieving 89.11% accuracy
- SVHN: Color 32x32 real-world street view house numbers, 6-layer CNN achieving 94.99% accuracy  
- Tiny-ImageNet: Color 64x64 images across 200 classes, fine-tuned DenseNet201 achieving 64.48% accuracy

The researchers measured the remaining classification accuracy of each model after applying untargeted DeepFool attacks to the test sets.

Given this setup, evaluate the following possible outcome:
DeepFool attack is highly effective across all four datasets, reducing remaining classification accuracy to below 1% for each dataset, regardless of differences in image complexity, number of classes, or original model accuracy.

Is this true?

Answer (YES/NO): NO